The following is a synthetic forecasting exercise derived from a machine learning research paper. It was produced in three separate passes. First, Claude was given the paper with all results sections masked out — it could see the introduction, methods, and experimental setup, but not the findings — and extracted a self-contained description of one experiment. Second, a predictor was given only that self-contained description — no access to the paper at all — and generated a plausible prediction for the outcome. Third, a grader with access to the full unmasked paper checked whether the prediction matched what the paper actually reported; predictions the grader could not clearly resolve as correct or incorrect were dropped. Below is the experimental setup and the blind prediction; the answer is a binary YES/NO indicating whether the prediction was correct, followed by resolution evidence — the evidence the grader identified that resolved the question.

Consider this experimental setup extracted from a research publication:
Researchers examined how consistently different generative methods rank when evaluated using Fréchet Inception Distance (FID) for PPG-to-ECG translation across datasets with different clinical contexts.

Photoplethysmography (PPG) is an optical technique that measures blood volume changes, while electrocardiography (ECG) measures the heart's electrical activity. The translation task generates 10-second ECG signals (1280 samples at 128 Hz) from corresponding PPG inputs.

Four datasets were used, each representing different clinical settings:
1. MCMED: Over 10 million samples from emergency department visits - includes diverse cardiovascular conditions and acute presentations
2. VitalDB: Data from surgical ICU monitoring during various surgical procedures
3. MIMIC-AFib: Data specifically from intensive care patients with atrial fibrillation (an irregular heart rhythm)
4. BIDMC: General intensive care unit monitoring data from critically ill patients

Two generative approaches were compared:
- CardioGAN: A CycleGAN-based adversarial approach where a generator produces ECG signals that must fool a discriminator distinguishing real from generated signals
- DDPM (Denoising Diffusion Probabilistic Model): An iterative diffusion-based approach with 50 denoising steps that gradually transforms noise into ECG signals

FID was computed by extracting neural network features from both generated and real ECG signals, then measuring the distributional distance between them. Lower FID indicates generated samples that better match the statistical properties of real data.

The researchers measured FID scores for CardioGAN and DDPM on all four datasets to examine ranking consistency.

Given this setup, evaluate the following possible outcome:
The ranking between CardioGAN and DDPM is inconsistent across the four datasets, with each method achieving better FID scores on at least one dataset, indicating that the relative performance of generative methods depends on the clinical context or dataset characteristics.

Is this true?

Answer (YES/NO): YES